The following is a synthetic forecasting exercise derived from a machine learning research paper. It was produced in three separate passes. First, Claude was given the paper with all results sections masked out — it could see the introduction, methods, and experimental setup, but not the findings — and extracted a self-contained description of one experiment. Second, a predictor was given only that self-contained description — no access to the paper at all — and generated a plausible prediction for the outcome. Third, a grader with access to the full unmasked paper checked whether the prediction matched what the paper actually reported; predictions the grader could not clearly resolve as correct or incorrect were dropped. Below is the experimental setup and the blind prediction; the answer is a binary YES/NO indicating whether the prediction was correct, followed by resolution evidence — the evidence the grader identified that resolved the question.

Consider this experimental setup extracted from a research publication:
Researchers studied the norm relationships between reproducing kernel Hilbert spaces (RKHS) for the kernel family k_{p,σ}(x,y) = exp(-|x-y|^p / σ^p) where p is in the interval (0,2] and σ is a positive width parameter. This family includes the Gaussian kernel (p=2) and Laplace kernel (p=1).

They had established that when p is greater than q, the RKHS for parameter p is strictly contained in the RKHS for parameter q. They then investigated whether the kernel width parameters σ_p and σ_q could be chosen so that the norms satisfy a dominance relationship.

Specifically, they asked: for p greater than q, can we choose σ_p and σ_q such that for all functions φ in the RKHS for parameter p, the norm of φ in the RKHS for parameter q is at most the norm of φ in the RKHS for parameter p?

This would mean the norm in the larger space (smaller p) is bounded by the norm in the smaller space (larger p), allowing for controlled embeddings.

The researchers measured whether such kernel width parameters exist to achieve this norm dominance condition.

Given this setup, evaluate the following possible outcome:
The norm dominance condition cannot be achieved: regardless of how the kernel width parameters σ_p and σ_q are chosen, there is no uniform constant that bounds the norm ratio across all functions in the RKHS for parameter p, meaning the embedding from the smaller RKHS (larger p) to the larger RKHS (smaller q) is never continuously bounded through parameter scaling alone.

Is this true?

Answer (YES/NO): NO